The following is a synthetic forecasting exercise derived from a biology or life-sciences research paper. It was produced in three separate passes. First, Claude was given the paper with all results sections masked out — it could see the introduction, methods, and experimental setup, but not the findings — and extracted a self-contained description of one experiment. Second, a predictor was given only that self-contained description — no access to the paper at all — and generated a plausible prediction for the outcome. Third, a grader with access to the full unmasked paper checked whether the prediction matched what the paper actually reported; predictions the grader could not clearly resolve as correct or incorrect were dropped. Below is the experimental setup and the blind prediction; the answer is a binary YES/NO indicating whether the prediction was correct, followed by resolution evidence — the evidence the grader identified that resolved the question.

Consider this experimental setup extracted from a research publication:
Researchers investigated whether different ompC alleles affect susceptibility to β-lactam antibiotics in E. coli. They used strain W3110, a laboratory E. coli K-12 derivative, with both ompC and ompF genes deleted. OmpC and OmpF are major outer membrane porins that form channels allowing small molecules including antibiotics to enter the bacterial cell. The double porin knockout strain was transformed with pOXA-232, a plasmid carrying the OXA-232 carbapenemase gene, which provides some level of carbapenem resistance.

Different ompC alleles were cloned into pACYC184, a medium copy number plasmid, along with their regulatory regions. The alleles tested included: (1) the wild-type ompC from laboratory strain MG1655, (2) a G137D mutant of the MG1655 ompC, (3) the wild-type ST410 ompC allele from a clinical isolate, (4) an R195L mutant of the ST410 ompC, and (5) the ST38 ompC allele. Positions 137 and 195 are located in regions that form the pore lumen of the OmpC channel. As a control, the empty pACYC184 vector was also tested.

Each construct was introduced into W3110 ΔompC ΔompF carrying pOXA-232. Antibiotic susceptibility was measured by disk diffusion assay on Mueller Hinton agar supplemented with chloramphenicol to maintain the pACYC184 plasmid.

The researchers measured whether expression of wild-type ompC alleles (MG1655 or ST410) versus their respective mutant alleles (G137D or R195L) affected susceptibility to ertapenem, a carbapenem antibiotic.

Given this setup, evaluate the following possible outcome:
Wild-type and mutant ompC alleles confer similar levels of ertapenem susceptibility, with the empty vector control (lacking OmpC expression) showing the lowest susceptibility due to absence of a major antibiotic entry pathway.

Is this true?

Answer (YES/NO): NO